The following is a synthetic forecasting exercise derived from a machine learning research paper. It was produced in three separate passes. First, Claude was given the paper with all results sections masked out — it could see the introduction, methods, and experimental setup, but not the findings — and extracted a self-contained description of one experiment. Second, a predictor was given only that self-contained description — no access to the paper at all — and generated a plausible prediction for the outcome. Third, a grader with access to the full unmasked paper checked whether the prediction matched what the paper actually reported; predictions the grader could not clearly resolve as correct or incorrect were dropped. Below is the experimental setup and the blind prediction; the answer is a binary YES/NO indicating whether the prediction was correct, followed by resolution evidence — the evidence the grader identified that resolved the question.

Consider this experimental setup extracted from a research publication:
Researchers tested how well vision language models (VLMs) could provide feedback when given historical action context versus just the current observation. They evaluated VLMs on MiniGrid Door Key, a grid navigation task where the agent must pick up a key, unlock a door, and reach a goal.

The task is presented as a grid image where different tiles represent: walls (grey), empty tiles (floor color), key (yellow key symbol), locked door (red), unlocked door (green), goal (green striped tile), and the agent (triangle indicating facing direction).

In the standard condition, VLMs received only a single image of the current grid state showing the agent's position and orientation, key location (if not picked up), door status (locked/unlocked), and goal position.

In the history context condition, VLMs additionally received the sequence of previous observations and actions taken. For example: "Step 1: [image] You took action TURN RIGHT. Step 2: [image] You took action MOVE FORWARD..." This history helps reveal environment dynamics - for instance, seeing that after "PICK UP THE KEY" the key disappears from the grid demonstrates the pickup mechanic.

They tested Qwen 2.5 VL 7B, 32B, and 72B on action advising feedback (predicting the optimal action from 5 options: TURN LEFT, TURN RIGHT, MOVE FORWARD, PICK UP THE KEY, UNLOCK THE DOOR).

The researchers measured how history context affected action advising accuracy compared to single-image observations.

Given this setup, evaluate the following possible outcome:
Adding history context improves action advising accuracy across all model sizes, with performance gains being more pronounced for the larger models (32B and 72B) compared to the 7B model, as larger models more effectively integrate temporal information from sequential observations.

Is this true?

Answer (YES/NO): NO